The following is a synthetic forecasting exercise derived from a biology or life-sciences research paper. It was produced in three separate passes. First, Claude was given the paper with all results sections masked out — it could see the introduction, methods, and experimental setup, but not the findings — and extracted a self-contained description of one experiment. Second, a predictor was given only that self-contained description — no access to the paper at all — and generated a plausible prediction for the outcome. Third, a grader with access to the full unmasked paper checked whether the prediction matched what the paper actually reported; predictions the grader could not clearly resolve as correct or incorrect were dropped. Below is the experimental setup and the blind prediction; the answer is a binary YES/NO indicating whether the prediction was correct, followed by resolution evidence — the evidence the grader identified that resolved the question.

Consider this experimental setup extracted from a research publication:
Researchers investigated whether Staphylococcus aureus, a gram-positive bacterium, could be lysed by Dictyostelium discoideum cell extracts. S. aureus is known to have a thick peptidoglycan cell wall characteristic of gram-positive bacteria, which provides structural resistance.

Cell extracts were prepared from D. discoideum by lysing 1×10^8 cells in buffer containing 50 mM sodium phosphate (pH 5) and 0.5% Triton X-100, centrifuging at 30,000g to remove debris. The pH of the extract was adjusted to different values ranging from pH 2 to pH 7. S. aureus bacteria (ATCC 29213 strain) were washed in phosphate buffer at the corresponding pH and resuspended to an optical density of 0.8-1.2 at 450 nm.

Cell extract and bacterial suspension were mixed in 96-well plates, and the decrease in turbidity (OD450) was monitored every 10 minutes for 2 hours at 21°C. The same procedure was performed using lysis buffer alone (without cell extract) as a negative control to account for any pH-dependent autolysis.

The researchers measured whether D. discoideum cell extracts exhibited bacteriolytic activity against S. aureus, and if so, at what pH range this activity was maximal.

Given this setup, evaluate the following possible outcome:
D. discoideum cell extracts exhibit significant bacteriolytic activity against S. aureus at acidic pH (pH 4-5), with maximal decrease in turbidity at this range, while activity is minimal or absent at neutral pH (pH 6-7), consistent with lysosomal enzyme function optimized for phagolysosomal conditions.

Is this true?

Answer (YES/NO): NO